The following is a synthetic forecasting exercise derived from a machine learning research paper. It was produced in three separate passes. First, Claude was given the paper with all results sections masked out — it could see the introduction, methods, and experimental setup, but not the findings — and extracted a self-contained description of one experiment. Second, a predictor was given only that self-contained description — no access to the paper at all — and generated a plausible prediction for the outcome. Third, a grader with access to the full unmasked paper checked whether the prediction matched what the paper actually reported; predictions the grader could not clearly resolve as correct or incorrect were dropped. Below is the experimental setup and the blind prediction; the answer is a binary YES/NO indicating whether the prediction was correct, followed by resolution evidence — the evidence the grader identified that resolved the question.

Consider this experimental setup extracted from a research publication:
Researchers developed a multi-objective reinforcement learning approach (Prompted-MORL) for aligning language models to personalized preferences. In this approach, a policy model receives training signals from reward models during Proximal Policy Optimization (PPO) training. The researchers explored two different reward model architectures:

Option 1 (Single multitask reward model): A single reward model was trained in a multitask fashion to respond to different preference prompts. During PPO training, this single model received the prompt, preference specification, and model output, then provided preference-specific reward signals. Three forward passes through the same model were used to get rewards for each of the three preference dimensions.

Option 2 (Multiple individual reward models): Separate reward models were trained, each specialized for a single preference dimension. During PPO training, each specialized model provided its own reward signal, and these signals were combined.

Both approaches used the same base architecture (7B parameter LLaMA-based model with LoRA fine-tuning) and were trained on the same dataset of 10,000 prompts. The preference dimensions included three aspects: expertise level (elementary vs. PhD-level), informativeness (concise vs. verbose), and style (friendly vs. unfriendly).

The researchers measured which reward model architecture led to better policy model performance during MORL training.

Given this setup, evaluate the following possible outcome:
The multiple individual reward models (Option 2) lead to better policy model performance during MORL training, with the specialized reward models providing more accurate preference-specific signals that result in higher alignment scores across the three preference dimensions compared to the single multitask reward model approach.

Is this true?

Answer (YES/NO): NO